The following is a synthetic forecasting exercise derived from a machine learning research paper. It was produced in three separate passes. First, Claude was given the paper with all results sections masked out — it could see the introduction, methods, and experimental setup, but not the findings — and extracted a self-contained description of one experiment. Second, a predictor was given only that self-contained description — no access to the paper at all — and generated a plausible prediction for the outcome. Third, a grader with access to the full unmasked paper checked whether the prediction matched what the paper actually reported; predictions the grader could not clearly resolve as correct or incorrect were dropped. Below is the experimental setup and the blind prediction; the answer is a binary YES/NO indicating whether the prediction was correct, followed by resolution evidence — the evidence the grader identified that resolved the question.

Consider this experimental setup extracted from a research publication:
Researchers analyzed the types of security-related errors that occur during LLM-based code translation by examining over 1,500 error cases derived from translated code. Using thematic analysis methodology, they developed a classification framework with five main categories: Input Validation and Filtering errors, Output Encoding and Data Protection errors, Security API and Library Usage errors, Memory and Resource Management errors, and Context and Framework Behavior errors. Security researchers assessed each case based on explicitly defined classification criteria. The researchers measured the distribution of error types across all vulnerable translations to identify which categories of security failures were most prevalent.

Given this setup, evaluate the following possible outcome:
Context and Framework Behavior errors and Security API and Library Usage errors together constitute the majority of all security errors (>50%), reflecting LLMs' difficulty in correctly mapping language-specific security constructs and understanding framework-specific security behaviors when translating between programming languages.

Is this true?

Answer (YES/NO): NO